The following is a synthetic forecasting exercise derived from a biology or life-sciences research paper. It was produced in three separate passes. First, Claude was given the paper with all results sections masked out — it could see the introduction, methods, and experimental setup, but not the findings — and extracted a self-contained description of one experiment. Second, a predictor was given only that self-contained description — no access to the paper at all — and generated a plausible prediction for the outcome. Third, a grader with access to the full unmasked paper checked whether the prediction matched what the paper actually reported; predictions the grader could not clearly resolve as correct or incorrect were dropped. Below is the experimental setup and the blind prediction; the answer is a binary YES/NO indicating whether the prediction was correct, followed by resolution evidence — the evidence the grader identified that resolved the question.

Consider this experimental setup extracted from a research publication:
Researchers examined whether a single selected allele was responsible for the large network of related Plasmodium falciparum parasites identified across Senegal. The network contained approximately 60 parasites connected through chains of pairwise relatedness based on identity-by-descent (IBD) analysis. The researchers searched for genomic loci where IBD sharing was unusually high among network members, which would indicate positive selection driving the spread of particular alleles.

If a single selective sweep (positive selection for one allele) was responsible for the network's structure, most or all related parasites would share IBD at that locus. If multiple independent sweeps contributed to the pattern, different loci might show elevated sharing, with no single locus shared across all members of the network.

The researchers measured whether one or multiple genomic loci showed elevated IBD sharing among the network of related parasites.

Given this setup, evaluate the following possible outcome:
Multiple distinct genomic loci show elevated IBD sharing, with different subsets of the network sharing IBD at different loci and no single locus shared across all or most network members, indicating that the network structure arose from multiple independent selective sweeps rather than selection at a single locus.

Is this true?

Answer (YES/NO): YES